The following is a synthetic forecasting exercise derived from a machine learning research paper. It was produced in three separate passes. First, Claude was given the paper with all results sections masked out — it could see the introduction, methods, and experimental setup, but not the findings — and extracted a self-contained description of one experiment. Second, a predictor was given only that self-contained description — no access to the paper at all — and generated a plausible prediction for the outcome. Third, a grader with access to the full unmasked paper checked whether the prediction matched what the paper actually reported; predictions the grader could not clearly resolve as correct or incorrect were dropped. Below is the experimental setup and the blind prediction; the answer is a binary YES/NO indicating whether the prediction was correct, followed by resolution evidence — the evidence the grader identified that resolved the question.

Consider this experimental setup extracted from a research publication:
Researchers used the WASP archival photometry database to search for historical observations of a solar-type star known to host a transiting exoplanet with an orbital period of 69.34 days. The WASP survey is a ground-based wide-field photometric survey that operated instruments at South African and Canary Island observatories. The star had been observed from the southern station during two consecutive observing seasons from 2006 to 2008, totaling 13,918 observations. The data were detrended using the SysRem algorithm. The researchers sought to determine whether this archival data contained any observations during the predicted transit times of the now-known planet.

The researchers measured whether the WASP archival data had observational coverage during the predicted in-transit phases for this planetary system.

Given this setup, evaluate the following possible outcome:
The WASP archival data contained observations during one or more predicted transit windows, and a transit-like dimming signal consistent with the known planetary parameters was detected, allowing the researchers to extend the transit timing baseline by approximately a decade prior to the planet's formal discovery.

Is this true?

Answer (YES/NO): NO